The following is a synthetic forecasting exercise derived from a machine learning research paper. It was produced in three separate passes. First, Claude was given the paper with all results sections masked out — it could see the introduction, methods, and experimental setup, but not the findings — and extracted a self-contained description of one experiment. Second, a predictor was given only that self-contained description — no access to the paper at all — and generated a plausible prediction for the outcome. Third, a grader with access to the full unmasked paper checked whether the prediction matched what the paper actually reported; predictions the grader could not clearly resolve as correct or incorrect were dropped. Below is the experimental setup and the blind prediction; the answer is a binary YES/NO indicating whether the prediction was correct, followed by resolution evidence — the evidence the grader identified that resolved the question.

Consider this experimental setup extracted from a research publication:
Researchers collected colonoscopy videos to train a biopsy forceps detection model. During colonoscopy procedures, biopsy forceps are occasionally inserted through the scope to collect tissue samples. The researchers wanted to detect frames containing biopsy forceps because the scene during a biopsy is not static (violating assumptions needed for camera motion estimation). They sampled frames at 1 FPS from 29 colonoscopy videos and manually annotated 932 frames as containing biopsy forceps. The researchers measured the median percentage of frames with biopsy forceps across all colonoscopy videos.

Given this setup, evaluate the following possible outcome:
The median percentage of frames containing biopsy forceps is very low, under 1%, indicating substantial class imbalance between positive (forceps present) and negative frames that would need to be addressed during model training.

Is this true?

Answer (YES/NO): NO